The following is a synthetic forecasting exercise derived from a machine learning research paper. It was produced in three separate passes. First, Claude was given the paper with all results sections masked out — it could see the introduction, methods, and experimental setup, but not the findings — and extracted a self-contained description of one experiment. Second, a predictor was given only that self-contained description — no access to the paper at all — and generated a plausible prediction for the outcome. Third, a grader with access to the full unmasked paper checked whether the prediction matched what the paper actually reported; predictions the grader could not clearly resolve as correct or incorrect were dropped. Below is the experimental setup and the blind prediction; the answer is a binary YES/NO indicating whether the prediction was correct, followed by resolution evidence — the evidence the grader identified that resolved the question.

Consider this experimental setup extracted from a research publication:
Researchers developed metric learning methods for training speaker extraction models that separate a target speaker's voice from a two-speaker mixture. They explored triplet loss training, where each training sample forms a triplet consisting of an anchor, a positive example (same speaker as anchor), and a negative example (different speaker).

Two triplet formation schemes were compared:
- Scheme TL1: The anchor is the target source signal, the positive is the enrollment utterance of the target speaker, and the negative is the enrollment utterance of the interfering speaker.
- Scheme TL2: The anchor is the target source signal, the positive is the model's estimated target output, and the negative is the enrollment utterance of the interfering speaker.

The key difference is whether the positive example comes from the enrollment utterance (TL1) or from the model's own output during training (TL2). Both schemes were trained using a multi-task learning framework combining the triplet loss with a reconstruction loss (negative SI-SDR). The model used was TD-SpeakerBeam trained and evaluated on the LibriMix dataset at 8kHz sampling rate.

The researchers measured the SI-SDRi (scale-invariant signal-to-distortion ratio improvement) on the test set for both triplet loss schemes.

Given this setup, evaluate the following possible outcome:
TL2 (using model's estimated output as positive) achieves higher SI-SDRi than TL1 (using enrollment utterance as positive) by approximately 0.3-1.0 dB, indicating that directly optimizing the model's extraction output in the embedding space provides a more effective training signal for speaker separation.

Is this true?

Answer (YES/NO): NO